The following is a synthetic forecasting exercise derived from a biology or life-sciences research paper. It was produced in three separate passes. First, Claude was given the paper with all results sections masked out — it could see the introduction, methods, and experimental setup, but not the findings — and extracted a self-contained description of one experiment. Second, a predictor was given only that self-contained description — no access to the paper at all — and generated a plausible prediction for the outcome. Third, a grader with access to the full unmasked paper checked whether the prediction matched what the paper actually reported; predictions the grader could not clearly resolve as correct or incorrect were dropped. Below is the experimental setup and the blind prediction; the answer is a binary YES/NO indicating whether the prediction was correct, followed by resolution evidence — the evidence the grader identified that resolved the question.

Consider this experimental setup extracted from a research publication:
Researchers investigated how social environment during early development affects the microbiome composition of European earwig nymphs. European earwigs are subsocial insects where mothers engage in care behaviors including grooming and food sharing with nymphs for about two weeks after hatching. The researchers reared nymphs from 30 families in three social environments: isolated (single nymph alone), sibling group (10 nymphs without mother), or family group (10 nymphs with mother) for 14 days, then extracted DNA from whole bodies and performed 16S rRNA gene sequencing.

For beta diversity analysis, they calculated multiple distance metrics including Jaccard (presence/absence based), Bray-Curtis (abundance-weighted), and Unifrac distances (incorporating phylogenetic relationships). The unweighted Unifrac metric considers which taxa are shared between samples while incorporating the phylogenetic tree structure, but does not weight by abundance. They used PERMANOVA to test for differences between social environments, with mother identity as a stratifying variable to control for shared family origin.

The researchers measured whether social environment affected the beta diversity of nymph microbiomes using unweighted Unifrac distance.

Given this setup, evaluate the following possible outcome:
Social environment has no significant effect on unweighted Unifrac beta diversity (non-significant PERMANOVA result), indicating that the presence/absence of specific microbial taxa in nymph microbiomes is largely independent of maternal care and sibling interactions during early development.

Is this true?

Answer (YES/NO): NO